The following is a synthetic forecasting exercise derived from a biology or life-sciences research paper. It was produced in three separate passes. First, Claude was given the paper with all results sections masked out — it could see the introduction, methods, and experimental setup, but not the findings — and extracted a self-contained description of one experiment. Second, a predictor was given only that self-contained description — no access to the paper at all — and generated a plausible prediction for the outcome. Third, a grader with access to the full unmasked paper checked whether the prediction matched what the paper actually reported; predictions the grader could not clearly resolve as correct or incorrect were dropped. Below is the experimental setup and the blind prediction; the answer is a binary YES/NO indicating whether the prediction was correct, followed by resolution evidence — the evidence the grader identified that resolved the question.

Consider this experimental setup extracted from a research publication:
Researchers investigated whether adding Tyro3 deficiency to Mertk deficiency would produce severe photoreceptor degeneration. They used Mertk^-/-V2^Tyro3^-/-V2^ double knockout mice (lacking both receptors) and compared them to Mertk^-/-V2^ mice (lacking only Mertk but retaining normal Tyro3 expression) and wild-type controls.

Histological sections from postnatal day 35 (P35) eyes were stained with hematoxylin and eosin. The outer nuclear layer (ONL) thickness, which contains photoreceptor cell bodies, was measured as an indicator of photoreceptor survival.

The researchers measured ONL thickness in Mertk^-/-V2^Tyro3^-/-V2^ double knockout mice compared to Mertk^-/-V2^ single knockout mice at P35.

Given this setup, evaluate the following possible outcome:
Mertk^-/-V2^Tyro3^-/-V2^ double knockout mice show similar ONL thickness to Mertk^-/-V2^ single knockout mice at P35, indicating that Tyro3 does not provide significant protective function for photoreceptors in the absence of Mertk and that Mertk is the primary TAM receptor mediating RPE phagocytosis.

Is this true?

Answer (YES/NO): NO